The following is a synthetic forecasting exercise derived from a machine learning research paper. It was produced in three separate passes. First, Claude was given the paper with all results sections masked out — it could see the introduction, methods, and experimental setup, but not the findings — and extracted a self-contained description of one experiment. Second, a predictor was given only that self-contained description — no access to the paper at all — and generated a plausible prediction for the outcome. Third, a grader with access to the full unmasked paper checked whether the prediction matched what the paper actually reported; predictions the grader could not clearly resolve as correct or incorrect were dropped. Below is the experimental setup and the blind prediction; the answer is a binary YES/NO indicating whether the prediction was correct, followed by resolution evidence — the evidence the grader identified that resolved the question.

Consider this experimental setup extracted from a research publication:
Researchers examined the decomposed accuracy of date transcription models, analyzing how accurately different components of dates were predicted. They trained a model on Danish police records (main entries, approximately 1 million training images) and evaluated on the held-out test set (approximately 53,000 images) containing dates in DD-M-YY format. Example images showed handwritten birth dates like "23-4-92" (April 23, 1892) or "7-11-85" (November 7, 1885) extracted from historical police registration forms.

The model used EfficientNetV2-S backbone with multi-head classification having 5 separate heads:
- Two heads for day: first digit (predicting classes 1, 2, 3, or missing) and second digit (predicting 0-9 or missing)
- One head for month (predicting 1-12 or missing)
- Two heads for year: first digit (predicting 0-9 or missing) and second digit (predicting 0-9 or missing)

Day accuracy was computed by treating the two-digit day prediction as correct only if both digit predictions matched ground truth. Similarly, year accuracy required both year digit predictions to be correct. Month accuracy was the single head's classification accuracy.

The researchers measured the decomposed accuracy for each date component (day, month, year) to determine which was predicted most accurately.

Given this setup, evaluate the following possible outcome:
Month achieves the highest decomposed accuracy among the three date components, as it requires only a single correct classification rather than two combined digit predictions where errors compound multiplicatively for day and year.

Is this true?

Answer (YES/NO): YES